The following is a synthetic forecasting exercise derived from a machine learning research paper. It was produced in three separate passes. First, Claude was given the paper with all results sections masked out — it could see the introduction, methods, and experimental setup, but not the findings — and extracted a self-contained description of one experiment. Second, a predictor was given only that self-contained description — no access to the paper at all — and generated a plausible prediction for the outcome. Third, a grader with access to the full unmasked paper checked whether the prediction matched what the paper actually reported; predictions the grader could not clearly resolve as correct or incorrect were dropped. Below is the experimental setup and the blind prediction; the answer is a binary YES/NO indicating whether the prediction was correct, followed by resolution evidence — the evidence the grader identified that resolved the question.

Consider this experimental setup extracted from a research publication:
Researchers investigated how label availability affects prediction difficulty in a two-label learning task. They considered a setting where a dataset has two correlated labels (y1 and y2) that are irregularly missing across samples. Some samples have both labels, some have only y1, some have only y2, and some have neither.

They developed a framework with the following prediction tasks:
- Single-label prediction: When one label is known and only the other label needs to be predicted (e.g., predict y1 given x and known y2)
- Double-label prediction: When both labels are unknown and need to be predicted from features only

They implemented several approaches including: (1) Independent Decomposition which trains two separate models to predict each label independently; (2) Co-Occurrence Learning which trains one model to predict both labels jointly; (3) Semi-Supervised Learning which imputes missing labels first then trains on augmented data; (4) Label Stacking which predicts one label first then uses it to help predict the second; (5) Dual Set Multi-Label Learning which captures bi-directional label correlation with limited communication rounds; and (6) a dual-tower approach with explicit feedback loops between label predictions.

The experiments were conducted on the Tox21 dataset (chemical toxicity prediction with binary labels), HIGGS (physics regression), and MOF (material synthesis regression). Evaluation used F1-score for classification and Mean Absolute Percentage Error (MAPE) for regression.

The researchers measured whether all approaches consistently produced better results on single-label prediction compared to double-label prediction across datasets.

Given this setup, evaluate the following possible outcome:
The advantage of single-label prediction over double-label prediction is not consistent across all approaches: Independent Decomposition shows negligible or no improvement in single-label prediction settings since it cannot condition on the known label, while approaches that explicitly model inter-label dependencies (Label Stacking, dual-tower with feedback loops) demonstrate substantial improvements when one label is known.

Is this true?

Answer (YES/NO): NO